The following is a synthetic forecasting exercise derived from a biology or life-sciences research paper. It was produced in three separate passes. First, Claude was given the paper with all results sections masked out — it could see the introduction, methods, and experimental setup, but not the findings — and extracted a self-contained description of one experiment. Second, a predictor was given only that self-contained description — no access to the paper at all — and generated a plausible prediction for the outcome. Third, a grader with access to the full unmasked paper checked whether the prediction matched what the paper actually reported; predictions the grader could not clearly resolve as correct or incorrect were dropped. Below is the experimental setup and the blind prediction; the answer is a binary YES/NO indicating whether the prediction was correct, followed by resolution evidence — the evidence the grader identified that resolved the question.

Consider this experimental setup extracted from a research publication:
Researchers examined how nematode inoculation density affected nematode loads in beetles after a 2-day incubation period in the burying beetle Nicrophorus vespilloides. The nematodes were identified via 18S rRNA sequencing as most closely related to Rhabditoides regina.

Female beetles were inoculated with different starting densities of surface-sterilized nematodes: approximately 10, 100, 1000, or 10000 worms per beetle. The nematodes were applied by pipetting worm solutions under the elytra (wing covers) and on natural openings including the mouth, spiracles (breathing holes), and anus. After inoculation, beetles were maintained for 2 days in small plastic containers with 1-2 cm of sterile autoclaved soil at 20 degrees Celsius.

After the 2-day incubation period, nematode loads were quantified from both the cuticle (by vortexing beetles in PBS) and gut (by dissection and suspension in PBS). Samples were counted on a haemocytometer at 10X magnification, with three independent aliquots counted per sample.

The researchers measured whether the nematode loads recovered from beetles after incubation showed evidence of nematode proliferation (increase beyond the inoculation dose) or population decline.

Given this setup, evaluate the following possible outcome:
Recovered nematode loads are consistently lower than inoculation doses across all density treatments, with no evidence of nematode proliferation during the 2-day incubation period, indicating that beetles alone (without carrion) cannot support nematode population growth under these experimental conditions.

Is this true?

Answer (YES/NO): NO